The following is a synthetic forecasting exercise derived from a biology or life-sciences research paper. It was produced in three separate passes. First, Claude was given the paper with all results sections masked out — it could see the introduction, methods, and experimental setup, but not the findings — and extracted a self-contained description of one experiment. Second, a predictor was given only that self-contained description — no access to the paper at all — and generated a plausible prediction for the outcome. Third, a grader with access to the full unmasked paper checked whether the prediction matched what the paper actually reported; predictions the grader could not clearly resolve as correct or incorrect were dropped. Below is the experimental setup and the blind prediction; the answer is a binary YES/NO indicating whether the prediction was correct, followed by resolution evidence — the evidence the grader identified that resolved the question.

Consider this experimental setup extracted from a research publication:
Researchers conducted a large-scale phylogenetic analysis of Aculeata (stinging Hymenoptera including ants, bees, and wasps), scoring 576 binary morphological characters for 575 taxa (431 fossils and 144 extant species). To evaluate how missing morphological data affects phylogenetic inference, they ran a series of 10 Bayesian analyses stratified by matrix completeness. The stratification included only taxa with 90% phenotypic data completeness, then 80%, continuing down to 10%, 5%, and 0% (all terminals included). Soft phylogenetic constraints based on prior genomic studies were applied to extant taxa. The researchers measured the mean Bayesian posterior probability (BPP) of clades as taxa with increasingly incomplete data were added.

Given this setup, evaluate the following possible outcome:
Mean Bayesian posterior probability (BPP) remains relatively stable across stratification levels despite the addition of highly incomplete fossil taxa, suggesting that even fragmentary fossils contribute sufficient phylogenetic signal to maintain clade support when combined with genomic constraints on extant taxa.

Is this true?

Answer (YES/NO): NO